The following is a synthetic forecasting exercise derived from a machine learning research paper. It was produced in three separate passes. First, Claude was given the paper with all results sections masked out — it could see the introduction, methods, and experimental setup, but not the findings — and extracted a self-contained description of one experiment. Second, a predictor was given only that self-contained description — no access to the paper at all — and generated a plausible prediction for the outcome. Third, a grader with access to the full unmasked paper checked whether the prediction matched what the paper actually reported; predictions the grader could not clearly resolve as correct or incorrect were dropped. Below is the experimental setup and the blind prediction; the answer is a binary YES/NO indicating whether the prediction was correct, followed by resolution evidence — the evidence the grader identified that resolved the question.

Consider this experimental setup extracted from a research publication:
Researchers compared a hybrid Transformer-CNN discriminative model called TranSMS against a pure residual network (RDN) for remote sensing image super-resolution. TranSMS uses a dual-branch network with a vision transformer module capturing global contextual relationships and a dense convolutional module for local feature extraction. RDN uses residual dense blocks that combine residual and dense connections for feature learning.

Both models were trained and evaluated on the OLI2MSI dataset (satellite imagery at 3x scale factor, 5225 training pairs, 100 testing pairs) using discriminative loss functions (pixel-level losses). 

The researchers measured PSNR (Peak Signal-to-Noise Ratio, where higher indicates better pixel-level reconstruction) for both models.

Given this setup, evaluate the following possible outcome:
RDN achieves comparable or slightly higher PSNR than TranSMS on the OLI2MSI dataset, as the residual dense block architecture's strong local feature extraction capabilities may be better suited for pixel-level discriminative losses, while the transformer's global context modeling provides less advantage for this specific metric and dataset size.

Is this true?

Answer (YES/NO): YES